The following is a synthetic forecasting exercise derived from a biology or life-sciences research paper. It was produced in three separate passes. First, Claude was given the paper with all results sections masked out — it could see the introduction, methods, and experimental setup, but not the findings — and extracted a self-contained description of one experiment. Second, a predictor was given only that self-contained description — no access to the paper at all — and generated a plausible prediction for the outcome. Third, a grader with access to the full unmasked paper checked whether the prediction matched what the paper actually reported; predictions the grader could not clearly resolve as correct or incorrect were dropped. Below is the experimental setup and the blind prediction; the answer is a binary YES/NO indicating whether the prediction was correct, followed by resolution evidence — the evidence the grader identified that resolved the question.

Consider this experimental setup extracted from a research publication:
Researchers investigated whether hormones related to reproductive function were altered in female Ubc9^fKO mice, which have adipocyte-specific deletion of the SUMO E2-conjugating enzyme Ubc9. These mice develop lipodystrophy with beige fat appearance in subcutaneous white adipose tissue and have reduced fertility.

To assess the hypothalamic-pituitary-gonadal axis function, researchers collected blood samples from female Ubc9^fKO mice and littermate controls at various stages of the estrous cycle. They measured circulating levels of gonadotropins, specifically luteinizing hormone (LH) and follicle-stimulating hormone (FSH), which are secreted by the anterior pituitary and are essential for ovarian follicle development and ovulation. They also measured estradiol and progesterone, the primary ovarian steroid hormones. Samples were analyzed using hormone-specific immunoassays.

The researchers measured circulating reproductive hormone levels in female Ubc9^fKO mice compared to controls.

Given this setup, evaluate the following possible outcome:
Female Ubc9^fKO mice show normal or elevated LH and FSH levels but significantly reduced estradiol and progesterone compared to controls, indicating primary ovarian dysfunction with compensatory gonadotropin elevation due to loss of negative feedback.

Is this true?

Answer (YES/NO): NO